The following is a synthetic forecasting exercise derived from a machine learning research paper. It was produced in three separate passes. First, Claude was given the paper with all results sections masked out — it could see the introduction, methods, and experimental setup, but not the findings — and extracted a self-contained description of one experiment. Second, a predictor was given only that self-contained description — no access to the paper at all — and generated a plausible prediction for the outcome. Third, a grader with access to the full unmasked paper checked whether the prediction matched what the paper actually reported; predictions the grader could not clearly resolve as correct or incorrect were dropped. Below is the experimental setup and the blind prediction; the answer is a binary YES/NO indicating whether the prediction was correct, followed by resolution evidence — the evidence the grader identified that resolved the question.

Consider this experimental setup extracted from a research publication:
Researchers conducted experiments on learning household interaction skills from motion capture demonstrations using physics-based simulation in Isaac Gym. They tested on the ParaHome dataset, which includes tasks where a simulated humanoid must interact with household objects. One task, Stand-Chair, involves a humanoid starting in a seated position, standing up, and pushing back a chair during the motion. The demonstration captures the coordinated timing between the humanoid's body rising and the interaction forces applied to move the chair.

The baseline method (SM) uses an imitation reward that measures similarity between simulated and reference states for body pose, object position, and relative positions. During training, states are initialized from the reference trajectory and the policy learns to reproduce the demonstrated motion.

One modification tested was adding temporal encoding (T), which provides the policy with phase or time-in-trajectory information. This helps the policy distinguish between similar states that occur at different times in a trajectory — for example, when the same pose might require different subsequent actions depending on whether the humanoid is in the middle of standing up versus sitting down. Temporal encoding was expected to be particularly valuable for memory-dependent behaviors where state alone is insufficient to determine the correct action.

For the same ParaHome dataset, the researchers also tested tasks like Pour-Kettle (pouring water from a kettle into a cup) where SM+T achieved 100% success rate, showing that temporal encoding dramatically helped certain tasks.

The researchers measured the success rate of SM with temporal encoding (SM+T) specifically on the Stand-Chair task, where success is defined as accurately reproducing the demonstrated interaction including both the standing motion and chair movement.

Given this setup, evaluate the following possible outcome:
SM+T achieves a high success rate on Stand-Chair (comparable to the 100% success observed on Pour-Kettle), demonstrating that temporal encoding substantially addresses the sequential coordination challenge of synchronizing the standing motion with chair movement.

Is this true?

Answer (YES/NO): NO